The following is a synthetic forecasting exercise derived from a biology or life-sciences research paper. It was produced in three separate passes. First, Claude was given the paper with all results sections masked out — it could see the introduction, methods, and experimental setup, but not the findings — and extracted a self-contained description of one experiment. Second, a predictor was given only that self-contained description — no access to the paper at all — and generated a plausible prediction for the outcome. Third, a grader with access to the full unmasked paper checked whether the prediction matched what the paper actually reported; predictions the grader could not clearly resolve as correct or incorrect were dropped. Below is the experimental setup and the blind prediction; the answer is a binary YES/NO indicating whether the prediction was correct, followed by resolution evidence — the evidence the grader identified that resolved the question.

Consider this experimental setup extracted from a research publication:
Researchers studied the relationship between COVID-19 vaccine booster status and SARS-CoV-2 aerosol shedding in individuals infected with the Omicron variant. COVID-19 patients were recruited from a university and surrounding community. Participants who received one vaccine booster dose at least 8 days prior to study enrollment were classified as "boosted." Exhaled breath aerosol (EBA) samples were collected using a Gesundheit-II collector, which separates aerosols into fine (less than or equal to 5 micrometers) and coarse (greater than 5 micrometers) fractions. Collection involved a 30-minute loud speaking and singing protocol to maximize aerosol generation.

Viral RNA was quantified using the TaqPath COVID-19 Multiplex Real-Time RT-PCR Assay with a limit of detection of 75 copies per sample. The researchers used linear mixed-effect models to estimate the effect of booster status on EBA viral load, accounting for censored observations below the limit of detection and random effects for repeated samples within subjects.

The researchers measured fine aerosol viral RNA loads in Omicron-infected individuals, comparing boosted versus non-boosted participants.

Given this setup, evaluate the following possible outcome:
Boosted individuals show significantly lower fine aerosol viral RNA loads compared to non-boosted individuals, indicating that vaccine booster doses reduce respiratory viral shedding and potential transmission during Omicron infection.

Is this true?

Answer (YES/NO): NO